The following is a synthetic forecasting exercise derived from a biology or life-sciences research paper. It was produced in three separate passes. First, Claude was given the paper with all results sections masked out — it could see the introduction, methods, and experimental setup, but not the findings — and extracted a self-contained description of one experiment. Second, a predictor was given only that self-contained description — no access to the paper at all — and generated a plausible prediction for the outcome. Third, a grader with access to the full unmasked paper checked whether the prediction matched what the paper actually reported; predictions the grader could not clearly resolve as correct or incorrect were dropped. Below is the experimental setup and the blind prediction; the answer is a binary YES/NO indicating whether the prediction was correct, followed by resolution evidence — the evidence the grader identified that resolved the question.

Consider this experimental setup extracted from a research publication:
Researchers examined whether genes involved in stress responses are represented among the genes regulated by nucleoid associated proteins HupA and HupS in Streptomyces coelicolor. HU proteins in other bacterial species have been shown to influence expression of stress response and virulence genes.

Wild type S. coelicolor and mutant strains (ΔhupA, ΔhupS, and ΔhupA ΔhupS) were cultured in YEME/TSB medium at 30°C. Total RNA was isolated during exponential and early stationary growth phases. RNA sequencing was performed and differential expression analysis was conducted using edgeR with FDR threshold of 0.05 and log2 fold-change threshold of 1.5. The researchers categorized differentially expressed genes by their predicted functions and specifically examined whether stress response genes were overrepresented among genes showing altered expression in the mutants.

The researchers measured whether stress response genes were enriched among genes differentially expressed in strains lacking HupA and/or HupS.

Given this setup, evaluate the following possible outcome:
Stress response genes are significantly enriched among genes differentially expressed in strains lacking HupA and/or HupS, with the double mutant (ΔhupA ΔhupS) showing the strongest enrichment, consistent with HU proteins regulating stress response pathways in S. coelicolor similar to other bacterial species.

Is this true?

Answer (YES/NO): YES